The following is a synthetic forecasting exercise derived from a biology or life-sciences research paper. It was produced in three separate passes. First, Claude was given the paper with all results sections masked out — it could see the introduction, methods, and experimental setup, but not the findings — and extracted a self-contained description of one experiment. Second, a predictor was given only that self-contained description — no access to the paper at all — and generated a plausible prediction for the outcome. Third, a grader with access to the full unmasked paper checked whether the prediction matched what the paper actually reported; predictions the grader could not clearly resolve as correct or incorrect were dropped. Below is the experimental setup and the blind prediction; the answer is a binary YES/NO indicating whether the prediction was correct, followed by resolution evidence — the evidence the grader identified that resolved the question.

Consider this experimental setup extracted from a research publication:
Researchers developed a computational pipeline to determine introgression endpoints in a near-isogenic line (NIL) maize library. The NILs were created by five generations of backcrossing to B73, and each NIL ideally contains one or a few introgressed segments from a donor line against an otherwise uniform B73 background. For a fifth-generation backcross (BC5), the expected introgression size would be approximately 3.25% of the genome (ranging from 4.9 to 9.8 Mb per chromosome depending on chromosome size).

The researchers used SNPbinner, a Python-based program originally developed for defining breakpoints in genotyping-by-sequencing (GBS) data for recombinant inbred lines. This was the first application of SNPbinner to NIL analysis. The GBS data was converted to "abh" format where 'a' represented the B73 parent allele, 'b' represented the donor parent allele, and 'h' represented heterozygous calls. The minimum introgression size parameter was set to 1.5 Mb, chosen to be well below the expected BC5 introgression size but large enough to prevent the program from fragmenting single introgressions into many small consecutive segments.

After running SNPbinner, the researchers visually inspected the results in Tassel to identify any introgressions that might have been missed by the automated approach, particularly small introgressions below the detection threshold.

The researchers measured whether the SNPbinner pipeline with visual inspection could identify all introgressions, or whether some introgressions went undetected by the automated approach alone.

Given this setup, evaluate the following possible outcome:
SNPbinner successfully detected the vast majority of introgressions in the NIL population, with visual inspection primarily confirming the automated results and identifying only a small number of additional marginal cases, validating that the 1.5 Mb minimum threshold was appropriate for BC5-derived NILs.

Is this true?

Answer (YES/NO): NO